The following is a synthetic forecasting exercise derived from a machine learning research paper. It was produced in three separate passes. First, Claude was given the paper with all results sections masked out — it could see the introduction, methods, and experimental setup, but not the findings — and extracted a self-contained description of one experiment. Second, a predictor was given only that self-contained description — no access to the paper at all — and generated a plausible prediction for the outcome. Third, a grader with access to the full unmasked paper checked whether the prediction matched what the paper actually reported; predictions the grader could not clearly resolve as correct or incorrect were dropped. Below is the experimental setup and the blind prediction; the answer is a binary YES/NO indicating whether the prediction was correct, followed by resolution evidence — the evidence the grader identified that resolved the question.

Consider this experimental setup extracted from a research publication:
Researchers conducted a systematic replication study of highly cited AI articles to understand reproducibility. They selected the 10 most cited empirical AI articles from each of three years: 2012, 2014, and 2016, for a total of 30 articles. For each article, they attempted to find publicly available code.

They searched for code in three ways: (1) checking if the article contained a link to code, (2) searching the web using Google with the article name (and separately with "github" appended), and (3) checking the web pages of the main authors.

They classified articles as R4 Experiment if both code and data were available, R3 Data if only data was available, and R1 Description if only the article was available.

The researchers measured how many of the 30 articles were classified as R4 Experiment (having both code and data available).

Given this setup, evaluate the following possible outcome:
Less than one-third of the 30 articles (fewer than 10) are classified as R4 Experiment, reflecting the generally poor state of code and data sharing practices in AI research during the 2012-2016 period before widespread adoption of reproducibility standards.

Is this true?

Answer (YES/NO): YES